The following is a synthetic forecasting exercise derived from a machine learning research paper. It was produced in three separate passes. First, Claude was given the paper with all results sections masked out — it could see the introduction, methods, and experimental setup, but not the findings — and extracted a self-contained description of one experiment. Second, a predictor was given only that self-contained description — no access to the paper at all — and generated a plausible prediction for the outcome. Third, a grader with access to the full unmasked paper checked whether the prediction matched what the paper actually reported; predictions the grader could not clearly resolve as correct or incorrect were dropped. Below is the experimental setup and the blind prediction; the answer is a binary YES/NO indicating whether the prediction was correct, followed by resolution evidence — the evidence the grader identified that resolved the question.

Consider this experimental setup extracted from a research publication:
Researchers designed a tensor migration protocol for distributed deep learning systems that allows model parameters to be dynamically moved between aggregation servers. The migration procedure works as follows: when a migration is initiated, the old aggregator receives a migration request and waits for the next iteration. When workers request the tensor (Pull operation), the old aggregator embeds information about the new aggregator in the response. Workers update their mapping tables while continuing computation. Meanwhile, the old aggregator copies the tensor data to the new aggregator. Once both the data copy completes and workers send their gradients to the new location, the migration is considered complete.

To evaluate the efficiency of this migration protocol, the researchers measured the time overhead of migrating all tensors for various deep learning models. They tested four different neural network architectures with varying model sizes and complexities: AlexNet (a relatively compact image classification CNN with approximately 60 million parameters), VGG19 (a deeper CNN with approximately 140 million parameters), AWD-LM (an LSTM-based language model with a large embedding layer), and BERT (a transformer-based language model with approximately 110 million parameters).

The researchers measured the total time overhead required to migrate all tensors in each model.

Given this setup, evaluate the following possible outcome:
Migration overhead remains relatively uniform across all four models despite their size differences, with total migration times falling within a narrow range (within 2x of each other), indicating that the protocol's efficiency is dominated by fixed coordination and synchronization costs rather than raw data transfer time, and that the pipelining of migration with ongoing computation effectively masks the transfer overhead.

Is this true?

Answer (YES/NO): NO